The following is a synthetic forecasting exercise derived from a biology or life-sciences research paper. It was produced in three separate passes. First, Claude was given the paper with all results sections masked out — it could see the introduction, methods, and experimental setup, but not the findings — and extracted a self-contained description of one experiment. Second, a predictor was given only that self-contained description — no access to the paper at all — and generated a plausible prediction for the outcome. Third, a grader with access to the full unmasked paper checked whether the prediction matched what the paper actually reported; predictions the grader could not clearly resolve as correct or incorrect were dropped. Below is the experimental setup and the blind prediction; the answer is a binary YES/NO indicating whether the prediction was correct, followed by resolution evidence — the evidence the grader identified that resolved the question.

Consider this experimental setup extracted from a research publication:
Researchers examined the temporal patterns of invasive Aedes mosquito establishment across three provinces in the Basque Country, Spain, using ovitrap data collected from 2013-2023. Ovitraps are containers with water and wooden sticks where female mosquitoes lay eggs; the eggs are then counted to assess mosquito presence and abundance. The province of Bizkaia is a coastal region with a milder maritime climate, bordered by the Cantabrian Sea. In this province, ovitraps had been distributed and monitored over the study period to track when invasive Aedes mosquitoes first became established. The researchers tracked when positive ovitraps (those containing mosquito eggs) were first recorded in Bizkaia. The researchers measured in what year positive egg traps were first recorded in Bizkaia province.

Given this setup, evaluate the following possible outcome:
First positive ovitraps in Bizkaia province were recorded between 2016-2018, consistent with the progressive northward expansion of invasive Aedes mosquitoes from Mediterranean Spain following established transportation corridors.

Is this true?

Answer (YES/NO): YES